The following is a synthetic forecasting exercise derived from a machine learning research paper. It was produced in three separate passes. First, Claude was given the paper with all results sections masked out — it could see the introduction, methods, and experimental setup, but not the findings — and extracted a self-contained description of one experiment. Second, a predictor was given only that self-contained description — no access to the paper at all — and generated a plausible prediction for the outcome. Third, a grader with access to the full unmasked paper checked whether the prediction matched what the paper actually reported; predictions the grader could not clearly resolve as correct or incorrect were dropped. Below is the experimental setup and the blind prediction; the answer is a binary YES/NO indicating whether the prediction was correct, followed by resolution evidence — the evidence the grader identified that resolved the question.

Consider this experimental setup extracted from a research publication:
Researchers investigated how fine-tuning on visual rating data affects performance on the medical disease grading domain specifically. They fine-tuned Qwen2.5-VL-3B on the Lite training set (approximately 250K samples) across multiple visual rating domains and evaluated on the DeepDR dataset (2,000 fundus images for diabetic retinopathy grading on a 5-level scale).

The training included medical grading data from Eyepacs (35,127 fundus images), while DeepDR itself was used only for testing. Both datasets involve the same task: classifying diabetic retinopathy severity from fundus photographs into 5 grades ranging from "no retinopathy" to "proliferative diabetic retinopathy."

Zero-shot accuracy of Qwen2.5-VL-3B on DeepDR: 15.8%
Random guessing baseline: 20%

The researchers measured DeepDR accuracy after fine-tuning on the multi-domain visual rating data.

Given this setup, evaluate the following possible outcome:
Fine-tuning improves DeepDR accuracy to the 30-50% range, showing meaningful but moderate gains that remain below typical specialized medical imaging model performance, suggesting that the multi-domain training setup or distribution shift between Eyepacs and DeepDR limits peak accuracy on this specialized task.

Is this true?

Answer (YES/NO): YES